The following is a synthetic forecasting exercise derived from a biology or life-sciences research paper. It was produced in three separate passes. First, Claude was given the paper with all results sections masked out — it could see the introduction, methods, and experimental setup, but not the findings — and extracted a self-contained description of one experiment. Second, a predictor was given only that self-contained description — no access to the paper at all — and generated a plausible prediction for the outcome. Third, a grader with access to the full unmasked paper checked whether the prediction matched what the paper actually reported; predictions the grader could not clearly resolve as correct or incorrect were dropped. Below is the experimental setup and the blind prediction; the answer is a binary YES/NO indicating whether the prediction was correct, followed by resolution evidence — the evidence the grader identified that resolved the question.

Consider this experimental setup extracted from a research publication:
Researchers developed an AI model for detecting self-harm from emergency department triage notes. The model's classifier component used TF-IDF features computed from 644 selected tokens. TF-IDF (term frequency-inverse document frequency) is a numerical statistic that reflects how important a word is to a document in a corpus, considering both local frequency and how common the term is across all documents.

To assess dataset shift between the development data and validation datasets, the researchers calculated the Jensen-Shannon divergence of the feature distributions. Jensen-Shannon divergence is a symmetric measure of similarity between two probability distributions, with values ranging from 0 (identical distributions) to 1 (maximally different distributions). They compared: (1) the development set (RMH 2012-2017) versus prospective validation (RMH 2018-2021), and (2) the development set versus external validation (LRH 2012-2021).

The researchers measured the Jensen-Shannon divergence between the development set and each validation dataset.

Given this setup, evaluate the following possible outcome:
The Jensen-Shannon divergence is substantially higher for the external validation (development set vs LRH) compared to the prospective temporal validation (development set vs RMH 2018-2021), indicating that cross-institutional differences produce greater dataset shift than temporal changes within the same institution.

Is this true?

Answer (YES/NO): YES